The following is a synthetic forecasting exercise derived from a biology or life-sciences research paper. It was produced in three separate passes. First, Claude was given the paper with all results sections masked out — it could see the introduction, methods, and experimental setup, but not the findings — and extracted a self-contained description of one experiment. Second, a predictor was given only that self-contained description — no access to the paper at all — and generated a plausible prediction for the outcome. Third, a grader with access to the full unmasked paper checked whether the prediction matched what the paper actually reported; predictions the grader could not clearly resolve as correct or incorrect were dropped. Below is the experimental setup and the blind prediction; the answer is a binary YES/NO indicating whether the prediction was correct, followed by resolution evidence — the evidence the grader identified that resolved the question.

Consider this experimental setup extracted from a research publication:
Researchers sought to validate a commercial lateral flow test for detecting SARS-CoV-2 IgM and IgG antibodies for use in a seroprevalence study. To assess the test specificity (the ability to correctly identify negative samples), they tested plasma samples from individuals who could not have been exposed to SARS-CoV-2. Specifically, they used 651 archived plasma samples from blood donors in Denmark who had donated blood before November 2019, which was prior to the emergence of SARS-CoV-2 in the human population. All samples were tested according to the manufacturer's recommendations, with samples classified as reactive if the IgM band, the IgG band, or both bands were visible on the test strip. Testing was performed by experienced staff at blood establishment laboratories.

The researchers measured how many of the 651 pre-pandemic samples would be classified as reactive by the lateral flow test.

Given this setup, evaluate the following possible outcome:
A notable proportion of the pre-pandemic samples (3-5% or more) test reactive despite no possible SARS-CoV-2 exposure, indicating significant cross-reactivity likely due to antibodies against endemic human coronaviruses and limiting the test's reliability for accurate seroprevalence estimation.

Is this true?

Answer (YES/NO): NO